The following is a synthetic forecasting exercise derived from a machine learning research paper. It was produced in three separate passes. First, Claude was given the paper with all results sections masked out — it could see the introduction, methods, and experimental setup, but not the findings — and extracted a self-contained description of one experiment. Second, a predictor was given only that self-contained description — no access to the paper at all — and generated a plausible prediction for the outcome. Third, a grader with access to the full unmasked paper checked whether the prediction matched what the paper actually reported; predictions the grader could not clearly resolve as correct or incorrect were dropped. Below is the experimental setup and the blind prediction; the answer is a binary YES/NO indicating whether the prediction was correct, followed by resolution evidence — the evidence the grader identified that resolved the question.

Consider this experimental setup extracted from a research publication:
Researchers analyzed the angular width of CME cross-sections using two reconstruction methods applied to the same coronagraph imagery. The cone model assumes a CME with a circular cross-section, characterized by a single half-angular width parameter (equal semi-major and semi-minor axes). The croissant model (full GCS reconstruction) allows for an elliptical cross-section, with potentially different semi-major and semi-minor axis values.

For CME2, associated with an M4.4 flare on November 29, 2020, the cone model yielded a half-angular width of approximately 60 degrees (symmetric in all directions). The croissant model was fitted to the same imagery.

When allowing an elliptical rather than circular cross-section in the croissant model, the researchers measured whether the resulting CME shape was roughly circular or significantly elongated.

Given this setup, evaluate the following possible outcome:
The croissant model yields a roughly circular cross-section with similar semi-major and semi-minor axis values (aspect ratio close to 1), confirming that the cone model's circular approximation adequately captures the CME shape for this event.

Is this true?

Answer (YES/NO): NO